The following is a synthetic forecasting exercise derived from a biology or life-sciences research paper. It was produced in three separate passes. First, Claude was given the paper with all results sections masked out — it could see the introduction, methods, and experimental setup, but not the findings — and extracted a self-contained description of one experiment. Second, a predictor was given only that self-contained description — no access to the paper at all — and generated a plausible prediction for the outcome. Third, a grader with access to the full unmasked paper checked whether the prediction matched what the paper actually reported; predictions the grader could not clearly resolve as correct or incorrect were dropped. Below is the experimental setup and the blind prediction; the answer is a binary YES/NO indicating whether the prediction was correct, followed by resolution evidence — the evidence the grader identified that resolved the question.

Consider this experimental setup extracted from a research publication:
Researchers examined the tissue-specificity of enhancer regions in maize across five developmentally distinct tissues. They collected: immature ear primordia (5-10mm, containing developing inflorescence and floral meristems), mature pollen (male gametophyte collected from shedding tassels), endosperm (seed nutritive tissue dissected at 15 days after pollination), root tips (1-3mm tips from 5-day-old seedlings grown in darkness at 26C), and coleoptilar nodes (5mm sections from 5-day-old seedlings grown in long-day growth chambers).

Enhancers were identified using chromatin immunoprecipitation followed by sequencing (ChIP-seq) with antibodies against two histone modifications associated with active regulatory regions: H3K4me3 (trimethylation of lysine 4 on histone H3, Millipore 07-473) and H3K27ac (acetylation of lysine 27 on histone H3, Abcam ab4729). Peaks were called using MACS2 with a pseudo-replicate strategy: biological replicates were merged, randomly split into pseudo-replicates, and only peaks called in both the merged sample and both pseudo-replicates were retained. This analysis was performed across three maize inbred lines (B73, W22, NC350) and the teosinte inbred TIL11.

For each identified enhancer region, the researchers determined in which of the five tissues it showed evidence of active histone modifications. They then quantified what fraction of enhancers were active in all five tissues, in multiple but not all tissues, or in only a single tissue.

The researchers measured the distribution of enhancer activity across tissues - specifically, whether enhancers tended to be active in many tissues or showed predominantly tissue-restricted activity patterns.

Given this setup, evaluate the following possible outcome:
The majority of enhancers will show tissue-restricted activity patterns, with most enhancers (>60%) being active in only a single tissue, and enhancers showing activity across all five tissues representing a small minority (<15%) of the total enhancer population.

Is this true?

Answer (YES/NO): NO